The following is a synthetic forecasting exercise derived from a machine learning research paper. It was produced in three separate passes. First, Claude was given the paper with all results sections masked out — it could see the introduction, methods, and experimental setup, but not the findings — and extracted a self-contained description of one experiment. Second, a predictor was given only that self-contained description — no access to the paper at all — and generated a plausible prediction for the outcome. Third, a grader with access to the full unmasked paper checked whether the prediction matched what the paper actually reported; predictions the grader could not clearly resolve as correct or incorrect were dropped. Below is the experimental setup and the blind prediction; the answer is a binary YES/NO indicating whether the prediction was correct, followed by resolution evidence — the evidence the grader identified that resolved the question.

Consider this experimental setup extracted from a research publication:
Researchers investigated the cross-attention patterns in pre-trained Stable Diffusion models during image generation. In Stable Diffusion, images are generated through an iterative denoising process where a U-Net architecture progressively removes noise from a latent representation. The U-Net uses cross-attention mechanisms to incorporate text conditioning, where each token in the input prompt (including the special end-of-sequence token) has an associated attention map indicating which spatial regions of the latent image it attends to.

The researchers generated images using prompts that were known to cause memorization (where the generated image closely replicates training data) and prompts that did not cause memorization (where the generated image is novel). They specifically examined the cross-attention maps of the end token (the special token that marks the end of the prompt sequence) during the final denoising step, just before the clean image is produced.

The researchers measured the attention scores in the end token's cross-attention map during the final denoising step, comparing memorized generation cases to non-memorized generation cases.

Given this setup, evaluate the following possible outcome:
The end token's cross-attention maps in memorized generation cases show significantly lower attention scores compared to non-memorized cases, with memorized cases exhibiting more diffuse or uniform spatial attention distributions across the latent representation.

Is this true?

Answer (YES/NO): NO